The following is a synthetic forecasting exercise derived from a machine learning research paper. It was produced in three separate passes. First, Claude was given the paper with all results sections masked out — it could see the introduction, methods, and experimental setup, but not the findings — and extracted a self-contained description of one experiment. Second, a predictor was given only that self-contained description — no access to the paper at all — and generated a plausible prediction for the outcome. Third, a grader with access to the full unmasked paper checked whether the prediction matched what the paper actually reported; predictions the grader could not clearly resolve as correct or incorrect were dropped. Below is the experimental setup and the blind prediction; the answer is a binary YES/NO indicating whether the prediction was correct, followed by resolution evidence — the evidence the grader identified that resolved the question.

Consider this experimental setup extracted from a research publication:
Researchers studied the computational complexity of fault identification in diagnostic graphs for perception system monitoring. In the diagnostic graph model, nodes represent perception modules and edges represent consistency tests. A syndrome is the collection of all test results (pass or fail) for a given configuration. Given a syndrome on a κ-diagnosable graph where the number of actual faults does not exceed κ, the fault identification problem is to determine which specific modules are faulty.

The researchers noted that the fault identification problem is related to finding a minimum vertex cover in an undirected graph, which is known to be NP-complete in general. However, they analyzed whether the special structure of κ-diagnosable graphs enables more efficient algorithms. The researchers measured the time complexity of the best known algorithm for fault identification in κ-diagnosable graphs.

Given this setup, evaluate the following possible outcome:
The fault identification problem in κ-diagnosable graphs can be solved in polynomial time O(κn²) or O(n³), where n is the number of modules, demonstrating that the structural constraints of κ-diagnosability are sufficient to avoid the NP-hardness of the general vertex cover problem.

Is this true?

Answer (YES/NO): NO